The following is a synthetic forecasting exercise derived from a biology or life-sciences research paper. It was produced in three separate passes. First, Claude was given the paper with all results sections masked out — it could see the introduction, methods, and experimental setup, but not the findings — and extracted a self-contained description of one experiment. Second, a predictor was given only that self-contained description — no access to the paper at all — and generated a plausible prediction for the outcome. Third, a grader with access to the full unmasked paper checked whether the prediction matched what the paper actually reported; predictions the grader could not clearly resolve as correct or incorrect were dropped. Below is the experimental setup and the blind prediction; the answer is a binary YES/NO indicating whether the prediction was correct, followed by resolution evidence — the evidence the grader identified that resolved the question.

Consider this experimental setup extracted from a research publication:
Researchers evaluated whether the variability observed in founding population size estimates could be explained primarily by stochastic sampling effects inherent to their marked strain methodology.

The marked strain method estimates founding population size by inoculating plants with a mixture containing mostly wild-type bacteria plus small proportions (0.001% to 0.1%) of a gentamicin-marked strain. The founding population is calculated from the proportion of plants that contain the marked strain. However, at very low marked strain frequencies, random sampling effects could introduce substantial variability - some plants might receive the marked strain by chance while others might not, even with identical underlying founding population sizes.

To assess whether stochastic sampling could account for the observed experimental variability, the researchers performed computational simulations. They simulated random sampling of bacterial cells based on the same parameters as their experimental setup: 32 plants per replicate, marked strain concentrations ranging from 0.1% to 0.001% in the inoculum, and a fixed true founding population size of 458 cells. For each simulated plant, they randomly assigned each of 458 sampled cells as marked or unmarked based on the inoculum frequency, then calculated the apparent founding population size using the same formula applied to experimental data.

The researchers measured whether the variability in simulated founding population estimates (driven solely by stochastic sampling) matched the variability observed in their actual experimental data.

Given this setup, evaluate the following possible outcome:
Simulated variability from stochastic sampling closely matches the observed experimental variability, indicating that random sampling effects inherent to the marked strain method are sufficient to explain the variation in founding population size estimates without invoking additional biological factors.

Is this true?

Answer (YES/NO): NO